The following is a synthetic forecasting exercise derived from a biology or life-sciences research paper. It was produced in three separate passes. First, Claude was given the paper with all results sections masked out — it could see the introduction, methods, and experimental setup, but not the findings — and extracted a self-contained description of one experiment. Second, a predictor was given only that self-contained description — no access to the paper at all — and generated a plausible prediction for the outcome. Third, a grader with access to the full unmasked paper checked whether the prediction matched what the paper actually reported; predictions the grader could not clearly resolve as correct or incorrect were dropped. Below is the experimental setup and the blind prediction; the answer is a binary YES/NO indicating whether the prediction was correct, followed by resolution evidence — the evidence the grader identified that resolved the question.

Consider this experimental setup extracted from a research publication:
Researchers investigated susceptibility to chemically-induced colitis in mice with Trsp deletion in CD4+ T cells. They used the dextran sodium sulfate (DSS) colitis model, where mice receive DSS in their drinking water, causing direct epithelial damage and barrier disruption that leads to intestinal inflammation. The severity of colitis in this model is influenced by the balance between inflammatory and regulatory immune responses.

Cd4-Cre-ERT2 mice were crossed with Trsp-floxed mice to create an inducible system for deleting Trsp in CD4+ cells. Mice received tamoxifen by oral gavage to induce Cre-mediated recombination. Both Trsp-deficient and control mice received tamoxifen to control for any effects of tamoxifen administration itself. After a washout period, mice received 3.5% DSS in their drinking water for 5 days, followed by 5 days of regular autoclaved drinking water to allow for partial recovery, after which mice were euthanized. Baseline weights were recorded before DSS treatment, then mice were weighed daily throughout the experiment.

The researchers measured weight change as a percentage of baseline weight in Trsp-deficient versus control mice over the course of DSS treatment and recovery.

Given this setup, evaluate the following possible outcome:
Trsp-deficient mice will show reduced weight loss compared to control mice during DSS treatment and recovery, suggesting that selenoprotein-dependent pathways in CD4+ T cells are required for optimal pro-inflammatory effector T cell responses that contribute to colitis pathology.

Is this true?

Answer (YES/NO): NO